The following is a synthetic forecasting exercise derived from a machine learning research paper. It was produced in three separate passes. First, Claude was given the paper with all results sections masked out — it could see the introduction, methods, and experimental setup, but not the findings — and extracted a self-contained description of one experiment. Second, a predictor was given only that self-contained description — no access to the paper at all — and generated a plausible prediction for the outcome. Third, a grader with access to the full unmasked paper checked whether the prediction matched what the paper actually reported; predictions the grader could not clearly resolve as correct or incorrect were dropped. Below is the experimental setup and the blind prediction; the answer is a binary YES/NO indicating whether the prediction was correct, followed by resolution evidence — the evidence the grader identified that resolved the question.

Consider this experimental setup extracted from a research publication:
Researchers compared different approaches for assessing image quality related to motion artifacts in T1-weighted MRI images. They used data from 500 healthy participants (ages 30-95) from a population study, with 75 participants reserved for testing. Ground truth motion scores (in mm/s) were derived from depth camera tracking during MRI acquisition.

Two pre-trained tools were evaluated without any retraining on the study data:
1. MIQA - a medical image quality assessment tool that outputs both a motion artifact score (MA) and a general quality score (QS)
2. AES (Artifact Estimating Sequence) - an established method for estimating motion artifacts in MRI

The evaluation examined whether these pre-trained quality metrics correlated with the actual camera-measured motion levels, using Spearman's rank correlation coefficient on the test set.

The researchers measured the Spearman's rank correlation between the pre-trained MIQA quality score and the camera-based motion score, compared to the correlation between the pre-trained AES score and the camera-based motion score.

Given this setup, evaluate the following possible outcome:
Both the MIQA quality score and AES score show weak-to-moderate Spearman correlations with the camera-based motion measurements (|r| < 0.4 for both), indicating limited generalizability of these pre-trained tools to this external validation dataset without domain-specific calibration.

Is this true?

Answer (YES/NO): NO